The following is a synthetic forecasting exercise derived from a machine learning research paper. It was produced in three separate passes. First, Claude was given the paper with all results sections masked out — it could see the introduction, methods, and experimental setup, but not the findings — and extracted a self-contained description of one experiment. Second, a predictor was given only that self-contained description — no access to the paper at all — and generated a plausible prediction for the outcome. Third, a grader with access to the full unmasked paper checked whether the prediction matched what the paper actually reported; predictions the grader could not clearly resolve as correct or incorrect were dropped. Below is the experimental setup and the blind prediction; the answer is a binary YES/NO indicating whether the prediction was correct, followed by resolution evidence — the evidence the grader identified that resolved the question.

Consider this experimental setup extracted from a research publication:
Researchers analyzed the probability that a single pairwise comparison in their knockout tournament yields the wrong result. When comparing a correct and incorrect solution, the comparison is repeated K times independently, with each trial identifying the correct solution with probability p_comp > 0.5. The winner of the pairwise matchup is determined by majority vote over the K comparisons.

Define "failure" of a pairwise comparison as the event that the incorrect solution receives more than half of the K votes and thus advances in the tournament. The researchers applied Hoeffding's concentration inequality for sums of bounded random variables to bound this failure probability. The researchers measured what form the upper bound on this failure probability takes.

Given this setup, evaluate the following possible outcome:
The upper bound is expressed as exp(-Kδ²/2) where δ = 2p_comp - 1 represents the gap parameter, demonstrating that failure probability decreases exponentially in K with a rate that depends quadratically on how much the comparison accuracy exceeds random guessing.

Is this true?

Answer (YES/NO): NO